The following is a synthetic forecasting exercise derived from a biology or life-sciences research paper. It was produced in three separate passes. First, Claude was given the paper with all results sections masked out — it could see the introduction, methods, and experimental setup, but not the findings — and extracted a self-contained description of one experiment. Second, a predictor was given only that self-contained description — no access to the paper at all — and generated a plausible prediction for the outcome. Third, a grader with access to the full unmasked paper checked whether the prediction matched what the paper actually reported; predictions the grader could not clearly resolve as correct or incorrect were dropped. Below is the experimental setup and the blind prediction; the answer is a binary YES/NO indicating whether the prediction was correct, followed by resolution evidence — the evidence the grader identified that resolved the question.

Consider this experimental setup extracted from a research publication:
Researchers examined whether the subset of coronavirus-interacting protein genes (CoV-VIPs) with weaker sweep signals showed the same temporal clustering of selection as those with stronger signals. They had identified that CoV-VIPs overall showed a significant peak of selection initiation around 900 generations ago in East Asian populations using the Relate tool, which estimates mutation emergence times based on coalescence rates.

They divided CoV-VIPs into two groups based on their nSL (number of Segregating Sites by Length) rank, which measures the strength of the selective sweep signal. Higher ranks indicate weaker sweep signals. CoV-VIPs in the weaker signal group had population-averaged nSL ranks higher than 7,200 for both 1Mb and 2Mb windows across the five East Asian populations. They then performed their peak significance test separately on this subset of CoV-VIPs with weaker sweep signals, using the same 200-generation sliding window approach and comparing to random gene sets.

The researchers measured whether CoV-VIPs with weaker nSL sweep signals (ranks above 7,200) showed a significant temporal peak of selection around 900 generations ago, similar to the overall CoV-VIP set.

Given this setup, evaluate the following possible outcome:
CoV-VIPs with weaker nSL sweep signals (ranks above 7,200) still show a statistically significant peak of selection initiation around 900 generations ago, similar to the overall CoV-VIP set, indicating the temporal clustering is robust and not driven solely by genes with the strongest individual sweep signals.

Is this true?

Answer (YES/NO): NO